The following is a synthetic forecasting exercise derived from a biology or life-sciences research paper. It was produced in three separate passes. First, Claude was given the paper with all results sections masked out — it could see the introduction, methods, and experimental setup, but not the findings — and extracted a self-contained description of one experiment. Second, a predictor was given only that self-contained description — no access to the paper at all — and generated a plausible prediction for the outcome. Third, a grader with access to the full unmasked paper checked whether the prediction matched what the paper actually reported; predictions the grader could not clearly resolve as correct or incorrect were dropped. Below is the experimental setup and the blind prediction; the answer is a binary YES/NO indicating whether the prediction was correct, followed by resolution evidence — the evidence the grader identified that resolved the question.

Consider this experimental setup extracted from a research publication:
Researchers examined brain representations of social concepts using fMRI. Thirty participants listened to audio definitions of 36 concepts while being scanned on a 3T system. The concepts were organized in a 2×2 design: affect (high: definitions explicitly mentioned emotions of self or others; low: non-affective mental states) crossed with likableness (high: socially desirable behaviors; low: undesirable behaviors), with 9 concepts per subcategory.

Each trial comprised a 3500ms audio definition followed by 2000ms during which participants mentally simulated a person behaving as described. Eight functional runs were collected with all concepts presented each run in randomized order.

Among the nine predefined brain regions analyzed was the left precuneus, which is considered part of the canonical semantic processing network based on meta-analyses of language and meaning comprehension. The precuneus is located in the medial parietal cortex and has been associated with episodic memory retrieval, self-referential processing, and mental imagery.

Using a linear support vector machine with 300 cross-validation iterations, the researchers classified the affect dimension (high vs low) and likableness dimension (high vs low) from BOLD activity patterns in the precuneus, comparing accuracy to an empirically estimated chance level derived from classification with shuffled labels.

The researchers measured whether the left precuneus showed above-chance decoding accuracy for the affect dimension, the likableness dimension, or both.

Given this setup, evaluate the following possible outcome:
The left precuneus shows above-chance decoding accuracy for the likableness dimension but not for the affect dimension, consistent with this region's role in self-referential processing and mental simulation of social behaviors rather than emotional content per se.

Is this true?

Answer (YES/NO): NO